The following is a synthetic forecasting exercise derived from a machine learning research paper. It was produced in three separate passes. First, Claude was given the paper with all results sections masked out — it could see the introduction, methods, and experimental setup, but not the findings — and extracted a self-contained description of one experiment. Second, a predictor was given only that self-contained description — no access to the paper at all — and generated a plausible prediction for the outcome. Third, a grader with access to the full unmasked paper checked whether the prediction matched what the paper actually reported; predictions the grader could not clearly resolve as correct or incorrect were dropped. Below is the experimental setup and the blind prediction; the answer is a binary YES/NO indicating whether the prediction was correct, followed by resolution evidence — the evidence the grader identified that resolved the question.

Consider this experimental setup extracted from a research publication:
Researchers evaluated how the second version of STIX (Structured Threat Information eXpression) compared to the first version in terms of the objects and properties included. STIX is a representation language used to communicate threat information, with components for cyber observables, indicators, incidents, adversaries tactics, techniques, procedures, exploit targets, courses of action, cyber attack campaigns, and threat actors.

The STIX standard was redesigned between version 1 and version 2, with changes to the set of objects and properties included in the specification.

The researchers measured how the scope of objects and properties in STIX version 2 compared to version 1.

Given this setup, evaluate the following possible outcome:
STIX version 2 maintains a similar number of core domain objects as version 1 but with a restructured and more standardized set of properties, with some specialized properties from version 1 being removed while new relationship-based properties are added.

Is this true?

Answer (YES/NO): NO